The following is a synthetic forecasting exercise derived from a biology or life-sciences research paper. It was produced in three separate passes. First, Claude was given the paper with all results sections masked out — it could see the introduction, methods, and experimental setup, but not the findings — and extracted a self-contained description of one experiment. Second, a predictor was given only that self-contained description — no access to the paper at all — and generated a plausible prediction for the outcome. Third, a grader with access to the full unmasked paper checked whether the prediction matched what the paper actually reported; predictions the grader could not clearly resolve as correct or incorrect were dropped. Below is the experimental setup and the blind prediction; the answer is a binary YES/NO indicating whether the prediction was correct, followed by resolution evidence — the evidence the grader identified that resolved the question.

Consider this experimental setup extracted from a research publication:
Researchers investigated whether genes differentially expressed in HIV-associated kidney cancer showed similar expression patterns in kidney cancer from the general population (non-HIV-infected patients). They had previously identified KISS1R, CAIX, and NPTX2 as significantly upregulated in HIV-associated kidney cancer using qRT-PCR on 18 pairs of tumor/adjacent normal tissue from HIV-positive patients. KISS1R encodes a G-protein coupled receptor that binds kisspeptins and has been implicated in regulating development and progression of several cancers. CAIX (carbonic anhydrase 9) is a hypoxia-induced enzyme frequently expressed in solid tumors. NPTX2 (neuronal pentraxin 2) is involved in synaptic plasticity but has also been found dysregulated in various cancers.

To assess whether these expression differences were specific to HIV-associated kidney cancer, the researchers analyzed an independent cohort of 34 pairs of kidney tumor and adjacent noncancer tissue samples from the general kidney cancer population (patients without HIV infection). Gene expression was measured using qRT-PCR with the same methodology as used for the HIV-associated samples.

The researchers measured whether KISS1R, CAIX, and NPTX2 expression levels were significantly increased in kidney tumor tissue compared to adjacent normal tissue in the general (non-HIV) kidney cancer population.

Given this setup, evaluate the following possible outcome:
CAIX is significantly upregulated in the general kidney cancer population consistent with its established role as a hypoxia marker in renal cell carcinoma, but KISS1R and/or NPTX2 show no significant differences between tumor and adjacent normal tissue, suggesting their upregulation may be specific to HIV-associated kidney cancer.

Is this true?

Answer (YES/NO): NO